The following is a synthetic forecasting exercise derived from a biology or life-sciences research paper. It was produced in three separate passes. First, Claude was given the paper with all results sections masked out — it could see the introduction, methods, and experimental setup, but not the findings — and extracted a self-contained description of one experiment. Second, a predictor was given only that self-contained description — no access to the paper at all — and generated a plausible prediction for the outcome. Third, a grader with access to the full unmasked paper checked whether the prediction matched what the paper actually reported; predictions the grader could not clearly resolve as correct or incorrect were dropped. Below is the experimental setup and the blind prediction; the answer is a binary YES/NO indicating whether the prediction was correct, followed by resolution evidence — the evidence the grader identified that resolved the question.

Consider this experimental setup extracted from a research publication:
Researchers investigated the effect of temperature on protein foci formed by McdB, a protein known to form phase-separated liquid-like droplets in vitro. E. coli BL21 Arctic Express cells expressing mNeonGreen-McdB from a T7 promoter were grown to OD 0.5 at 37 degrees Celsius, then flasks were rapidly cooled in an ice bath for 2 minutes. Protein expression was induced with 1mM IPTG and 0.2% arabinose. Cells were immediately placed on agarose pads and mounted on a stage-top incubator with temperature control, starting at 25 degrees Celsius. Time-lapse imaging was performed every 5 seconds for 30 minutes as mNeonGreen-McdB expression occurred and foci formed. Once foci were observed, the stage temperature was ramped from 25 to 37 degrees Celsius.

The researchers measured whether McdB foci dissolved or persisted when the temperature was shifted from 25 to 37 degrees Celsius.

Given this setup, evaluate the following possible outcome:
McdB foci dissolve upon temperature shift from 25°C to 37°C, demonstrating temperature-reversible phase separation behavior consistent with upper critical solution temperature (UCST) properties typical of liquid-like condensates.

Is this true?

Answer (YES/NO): NO